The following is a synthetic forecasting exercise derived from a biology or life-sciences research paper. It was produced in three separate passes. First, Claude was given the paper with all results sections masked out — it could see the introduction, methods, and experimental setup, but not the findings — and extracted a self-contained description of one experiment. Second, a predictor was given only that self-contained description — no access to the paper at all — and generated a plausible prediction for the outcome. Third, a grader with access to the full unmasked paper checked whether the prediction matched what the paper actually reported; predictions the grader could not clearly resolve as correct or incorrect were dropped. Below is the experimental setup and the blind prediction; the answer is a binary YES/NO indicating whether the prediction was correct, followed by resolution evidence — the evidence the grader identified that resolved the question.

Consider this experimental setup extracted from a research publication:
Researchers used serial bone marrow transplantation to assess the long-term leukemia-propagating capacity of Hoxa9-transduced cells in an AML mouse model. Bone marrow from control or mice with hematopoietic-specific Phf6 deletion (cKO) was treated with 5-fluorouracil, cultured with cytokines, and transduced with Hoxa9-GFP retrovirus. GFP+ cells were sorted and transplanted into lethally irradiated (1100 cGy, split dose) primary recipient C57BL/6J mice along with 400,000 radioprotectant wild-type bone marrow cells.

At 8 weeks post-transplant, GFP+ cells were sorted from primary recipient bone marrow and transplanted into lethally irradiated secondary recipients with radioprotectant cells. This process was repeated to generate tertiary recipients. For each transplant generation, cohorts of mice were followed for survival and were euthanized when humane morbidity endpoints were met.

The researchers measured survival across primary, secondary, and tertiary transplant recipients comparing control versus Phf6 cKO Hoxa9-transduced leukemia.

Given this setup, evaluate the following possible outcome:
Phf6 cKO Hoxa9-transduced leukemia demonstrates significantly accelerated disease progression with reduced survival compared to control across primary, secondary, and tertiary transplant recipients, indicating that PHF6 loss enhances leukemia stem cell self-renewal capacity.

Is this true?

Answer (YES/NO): NO